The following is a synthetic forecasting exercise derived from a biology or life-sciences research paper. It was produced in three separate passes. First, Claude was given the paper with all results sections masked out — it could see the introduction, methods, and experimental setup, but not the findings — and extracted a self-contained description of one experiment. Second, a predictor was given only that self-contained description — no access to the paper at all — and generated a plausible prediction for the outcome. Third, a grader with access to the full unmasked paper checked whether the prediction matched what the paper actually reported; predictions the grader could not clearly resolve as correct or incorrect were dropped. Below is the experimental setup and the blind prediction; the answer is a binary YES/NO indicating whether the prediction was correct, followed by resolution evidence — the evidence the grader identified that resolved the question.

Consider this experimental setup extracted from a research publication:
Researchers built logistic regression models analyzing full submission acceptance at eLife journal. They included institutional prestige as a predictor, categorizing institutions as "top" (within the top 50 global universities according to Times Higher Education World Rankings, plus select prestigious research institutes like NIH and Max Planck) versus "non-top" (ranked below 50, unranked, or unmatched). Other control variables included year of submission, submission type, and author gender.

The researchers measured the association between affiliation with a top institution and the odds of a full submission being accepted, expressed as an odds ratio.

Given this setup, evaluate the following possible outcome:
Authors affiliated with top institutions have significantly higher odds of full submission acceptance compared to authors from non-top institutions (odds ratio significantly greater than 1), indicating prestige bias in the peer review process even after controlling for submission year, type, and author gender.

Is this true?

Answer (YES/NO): YES